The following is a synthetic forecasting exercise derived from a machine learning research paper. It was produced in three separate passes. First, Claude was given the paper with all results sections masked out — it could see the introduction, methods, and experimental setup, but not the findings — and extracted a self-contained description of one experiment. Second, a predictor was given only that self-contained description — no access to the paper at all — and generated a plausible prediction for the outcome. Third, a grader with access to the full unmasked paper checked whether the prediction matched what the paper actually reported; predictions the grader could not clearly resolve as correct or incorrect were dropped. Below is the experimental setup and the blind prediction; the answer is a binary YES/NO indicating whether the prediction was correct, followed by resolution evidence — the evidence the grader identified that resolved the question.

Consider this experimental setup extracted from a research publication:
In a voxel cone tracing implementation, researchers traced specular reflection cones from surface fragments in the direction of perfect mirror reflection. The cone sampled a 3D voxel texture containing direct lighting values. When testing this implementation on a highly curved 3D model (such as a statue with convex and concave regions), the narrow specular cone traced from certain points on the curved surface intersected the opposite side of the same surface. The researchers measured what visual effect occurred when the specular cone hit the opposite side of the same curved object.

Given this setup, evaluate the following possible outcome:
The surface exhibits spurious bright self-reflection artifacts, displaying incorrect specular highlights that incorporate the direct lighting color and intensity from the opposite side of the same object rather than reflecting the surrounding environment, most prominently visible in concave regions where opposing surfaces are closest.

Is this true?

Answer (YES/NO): YES